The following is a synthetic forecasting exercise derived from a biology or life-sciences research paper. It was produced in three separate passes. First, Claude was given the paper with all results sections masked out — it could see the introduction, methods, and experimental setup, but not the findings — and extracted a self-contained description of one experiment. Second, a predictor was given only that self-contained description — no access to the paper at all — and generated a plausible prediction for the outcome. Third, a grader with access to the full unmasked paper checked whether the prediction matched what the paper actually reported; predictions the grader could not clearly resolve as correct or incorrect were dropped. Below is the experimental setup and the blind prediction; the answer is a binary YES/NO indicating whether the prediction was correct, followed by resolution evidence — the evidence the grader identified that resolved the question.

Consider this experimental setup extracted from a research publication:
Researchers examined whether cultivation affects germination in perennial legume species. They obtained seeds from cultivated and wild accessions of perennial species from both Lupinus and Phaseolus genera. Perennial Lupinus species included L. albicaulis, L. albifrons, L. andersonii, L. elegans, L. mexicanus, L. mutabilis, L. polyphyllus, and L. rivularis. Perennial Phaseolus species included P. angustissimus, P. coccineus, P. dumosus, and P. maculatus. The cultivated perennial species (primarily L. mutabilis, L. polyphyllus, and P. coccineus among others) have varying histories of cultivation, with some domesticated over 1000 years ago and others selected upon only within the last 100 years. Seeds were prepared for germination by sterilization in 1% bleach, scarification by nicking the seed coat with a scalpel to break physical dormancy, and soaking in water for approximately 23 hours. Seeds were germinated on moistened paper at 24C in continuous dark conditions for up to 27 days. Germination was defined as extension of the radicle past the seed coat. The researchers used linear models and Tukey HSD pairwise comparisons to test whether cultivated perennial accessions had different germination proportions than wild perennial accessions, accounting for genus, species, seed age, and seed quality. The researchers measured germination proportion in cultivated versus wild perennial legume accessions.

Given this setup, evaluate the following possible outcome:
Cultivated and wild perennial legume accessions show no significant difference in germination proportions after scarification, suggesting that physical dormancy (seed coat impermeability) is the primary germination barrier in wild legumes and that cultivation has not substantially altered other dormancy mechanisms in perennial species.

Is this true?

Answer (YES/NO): YES